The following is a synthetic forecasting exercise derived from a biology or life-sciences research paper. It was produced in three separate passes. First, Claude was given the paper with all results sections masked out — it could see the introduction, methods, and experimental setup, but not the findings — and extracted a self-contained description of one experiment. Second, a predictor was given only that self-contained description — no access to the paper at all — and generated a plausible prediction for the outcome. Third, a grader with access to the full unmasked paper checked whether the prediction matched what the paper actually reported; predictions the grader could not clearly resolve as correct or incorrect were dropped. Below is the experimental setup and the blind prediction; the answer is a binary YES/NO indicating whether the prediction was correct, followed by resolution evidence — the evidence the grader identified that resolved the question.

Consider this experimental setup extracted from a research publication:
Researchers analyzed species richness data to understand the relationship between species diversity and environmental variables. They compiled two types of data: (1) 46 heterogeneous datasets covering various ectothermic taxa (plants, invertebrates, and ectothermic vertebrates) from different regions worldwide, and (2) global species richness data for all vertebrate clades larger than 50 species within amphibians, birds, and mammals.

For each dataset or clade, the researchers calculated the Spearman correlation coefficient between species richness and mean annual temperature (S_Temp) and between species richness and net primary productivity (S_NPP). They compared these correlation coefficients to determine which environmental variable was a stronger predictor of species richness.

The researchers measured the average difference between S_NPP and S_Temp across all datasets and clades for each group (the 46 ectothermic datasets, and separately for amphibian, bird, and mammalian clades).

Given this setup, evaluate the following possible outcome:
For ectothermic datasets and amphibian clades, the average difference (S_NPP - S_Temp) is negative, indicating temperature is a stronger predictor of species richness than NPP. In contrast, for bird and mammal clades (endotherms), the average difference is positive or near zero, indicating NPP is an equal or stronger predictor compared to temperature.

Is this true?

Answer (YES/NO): NO